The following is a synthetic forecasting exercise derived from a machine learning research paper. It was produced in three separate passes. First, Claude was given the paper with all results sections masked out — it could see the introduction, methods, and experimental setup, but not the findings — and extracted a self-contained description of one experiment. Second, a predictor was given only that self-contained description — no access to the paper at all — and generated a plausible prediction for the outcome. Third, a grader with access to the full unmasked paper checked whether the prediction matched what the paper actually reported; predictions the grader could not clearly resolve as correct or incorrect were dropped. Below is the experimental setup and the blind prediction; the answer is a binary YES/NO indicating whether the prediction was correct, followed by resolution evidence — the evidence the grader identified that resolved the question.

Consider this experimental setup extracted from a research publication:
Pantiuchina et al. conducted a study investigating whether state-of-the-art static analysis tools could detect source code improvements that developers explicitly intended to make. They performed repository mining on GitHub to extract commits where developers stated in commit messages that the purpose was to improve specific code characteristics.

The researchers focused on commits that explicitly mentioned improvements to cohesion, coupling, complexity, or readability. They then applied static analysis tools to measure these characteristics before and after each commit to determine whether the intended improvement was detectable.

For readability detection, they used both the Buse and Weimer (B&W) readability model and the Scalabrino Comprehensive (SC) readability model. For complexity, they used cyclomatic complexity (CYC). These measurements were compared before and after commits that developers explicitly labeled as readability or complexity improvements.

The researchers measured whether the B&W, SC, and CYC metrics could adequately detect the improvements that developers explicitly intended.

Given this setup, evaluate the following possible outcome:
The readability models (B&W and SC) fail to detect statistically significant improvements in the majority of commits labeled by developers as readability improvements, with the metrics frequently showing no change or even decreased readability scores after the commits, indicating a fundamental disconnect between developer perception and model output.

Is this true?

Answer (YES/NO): YES